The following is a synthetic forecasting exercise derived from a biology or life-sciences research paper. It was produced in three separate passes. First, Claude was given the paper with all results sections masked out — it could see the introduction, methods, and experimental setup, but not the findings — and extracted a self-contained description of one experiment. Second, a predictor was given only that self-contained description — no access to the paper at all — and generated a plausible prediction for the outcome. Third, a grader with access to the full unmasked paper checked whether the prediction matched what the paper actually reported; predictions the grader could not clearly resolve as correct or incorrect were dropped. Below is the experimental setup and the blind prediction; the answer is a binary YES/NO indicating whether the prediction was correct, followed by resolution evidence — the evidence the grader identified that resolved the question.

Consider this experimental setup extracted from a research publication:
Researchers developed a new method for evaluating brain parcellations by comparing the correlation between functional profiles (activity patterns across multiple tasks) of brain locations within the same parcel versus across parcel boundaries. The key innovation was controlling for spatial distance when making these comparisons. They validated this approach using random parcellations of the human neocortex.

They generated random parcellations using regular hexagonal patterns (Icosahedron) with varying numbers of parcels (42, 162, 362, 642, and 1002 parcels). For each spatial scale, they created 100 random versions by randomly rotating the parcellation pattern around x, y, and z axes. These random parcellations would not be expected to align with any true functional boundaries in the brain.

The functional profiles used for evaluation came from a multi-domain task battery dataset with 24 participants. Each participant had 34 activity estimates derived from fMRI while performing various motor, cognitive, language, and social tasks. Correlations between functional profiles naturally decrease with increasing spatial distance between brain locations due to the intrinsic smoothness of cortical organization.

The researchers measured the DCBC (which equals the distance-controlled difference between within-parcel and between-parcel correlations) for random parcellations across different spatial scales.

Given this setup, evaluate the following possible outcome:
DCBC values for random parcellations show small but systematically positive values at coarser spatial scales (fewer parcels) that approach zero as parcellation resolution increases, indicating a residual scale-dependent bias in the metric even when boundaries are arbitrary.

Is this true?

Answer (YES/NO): NO